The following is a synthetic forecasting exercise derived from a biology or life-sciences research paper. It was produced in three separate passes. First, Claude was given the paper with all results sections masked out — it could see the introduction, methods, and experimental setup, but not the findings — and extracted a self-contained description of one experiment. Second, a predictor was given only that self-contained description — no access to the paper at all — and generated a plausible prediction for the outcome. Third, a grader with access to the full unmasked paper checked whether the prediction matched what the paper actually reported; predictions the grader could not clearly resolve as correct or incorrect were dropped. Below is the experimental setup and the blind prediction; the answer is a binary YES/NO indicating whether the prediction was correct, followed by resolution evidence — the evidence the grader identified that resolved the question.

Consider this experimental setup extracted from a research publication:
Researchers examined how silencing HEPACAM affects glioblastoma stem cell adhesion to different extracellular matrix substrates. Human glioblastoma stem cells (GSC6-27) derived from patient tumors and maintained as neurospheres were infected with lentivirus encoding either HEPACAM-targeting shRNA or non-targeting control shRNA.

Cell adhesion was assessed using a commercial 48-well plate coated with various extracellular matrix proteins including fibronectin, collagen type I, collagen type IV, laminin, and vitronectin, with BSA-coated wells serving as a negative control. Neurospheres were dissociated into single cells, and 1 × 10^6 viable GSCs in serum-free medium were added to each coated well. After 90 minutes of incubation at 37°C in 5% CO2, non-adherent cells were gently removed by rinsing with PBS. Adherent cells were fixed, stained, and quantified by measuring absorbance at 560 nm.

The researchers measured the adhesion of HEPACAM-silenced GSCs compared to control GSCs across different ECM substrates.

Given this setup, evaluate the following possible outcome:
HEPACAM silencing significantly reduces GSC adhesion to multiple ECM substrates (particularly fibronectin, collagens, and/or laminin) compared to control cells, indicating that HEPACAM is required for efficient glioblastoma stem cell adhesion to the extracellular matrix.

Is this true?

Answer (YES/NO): NO